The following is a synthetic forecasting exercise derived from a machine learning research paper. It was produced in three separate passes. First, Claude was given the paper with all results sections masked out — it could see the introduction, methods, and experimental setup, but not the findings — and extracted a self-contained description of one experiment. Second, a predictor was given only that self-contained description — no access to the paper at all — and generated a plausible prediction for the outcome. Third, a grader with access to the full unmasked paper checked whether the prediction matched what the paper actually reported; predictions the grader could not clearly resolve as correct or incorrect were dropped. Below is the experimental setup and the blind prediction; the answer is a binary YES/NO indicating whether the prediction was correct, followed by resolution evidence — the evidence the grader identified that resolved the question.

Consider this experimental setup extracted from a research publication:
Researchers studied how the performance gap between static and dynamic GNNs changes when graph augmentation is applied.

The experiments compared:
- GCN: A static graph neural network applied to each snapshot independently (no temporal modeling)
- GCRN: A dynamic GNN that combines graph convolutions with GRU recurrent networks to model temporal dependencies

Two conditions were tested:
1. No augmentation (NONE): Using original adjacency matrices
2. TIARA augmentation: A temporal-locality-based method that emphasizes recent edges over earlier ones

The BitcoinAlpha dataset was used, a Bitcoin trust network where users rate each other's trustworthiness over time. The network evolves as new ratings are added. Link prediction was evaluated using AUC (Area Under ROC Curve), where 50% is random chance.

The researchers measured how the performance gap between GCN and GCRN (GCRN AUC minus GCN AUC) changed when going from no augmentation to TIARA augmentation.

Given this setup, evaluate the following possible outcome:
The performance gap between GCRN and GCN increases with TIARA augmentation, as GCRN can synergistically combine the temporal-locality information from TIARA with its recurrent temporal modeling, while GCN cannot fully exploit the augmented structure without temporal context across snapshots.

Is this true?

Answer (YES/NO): NO